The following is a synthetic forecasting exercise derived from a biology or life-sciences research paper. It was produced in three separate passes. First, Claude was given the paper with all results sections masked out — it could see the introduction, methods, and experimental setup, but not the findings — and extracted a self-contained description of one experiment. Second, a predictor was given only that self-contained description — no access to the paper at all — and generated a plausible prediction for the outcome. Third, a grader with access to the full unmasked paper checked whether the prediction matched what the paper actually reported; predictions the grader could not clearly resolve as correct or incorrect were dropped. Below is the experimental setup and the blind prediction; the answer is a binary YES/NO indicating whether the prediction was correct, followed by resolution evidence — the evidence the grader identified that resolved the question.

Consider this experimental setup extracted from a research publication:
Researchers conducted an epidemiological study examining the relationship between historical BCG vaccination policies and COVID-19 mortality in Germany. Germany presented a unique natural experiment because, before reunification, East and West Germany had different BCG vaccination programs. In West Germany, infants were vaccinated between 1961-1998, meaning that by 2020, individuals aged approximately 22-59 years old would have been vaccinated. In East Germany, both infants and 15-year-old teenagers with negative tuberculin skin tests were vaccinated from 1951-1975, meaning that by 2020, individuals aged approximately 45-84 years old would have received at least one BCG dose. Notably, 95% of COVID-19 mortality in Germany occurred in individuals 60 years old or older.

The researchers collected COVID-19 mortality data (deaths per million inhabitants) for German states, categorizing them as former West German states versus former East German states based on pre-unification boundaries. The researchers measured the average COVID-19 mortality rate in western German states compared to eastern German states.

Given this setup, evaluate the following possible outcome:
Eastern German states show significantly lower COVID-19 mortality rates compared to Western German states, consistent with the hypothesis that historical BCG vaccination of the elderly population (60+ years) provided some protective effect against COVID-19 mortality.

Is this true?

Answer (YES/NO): YES